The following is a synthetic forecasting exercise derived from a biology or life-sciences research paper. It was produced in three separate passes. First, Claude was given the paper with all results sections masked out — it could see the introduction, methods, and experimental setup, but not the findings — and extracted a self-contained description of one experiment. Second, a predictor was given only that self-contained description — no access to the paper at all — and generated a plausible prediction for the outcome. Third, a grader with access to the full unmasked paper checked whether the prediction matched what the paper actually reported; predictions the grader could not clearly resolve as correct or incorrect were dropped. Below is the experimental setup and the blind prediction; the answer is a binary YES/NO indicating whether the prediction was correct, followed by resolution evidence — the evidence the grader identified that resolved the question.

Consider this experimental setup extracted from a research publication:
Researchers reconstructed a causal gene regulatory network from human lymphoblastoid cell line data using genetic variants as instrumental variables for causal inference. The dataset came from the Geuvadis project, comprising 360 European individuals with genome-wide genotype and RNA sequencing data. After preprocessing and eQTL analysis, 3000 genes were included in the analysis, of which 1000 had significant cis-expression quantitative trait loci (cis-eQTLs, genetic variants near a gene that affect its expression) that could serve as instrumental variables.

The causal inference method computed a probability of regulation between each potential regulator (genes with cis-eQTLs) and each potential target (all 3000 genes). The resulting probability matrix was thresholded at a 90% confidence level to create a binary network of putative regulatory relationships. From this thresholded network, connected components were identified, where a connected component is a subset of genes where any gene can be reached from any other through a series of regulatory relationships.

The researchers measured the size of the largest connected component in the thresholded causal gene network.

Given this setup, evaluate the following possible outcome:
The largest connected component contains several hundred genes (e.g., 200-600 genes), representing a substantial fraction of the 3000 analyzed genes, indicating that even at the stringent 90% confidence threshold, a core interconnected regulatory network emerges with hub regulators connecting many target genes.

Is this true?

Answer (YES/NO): YES